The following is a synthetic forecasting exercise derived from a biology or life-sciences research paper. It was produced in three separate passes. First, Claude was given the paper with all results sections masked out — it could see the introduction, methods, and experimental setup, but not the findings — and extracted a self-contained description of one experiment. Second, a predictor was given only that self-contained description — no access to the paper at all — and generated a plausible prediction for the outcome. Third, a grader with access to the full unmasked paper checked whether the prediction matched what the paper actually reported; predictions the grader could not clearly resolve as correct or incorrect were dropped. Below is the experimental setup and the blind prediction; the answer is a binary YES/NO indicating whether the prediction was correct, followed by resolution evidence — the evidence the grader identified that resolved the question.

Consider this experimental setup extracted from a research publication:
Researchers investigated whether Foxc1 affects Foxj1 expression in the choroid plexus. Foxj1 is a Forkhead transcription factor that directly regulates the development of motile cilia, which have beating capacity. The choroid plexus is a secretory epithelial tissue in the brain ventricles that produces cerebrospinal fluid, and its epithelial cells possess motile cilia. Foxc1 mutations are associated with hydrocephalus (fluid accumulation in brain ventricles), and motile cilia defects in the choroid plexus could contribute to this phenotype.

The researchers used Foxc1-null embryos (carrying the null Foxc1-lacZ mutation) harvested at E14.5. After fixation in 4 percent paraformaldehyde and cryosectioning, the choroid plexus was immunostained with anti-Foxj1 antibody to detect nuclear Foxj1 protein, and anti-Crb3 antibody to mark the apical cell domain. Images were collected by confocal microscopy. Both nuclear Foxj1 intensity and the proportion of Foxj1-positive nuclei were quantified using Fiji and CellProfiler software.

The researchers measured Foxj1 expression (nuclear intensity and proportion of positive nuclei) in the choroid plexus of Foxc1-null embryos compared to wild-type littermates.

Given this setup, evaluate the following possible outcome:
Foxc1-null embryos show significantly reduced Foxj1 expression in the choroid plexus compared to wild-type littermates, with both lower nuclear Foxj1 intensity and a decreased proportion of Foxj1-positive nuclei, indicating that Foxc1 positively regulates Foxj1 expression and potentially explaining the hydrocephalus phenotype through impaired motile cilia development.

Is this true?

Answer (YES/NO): NO